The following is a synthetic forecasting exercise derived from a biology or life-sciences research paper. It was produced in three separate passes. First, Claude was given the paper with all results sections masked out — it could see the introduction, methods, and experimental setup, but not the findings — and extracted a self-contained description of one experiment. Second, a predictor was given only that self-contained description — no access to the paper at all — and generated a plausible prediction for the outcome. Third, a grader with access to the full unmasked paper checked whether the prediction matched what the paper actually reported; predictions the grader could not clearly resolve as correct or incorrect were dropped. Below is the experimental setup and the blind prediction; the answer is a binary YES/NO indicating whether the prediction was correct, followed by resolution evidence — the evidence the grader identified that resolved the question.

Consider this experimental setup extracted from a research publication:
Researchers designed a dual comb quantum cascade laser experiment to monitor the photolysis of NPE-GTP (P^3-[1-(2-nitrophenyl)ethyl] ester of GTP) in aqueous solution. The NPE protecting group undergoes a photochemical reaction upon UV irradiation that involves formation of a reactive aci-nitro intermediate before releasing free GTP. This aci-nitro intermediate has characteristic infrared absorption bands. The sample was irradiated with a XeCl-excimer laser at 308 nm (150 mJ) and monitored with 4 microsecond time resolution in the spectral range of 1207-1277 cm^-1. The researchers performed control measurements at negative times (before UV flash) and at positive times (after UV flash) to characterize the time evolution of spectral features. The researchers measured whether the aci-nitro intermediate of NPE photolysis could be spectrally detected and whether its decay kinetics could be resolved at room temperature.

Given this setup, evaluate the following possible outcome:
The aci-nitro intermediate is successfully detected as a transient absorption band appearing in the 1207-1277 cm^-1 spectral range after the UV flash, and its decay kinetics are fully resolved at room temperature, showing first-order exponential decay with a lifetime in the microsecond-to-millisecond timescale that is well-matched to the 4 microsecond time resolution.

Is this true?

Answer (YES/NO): YES